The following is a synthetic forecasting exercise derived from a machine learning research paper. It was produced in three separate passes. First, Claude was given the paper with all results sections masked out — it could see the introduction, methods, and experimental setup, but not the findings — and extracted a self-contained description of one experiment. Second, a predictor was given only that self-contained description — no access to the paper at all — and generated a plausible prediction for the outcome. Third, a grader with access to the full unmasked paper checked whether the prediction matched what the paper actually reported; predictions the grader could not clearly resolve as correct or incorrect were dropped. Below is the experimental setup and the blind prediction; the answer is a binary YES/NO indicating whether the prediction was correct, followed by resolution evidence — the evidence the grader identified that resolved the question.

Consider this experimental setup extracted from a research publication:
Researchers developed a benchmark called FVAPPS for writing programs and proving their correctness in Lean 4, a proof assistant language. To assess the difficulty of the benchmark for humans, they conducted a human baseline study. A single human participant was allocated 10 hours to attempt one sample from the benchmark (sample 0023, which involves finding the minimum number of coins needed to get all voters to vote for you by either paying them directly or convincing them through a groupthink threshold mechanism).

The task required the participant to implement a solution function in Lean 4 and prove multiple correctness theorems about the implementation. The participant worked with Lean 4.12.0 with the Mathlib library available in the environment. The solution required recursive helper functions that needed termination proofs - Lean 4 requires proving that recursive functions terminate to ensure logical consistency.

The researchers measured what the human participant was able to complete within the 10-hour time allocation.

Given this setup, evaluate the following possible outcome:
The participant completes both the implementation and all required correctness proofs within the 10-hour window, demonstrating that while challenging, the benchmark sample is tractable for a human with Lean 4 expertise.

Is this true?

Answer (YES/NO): NO